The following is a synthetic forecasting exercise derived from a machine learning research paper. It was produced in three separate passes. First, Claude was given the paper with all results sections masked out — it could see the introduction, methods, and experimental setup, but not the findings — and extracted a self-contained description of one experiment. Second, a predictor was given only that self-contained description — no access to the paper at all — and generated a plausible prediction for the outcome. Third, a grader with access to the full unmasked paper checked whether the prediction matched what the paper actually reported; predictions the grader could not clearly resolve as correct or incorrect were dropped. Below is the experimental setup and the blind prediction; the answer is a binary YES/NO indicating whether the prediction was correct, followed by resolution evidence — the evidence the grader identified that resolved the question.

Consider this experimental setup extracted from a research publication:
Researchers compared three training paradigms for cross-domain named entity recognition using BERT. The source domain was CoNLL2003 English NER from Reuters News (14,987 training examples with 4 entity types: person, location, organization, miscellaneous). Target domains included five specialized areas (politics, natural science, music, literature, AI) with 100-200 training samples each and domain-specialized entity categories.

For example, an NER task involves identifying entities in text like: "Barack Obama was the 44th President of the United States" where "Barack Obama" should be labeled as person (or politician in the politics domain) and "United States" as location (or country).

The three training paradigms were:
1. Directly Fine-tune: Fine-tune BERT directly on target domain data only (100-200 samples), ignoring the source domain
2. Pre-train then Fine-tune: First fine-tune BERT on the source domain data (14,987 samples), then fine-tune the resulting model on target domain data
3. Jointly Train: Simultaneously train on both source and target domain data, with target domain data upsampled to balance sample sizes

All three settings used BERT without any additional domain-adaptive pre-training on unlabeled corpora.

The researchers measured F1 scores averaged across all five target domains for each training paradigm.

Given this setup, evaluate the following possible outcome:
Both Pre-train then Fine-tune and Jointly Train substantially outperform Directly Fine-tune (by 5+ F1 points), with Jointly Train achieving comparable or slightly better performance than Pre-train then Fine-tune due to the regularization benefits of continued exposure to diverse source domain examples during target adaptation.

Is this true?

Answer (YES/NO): NO